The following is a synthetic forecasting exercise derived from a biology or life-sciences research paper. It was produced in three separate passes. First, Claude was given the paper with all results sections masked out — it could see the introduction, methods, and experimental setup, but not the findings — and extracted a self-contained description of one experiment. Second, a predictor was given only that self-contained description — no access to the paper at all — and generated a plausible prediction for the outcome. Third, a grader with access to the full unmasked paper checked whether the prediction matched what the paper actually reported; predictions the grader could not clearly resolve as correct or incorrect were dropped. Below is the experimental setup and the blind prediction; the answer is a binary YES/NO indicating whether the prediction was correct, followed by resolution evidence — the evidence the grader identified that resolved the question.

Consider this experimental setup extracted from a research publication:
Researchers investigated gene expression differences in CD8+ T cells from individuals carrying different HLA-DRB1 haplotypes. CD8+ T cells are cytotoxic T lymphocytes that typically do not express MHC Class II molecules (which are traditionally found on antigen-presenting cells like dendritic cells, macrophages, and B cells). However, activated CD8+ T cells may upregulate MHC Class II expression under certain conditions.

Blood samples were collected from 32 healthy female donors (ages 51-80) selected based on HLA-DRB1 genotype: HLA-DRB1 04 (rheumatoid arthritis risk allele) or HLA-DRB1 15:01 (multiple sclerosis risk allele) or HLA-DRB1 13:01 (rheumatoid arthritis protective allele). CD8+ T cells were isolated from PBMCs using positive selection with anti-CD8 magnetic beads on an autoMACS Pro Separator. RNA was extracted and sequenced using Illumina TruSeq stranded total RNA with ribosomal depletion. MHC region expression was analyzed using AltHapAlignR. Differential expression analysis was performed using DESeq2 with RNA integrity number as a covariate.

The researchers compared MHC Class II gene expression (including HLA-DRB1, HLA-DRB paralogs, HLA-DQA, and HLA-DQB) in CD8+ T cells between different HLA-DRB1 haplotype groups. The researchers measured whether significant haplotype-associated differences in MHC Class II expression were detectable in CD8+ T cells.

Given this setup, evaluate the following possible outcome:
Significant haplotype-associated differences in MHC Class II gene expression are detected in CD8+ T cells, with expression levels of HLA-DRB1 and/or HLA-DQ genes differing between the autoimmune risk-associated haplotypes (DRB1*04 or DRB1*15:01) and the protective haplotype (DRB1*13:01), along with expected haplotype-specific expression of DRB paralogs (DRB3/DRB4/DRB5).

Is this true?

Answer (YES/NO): YES